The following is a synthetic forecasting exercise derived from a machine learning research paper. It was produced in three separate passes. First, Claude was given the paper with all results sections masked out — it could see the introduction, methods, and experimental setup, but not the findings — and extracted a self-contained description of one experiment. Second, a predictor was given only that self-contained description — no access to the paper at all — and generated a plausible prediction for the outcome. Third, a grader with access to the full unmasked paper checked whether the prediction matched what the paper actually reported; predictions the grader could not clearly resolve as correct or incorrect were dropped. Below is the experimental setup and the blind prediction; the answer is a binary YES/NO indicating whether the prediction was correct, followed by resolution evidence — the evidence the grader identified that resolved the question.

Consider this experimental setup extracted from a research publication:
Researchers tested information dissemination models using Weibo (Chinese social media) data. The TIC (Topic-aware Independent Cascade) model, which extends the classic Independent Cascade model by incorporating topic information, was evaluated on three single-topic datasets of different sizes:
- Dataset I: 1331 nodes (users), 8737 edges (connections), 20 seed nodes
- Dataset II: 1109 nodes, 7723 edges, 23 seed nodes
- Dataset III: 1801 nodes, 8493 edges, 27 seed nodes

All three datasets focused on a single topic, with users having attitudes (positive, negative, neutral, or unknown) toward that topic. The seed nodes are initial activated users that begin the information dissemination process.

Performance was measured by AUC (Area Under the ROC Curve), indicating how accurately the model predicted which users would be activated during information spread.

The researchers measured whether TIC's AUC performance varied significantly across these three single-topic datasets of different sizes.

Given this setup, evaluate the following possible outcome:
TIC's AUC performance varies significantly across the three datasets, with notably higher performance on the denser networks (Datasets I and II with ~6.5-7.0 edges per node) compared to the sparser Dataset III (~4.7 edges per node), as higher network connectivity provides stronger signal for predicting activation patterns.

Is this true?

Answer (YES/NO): NO